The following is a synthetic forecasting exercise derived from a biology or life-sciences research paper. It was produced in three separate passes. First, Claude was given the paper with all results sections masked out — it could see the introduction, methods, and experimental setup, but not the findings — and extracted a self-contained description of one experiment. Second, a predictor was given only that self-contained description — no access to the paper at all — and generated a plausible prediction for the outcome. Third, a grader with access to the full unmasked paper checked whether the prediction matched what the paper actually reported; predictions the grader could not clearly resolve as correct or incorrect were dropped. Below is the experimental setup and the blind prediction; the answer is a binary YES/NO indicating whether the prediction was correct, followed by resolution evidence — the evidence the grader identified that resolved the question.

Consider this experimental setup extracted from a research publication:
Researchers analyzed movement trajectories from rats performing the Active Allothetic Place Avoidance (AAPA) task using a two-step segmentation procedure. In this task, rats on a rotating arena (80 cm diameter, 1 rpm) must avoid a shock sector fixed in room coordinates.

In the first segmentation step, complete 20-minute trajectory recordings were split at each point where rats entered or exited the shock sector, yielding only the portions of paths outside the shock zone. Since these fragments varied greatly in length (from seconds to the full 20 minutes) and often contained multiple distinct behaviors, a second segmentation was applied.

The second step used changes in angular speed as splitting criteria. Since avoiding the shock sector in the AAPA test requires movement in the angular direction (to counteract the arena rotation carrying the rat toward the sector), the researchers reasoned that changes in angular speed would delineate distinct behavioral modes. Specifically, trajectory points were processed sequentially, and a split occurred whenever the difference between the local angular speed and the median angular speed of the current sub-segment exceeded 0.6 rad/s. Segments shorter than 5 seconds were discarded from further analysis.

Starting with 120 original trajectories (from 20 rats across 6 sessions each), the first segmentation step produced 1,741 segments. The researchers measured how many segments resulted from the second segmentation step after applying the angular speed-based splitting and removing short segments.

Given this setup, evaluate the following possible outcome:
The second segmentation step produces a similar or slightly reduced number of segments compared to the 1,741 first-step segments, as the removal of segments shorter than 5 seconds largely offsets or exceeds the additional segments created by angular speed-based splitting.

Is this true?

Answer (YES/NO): NO